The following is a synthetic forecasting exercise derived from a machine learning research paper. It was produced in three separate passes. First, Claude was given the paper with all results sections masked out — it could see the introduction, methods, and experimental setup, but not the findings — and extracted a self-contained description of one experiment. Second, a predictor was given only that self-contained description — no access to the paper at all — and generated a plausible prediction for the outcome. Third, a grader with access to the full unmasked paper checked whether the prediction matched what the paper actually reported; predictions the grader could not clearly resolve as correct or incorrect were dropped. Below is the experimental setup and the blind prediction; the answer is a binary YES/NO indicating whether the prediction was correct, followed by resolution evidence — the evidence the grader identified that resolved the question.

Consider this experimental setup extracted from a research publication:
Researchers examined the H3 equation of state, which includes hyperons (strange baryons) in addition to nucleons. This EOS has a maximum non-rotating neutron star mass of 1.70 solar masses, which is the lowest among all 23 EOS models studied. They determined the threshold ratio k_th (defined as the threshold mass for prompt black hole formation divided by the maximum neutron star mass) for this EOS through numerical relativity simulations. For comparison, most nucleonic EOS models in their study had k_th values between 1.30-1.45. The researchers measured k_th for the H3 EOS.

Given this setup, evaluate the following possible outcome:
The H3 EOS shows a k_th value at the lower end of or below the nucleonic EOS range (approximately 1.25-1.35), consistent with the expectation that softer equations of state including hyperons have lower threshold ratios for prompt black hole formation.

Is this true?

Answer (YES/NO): NO